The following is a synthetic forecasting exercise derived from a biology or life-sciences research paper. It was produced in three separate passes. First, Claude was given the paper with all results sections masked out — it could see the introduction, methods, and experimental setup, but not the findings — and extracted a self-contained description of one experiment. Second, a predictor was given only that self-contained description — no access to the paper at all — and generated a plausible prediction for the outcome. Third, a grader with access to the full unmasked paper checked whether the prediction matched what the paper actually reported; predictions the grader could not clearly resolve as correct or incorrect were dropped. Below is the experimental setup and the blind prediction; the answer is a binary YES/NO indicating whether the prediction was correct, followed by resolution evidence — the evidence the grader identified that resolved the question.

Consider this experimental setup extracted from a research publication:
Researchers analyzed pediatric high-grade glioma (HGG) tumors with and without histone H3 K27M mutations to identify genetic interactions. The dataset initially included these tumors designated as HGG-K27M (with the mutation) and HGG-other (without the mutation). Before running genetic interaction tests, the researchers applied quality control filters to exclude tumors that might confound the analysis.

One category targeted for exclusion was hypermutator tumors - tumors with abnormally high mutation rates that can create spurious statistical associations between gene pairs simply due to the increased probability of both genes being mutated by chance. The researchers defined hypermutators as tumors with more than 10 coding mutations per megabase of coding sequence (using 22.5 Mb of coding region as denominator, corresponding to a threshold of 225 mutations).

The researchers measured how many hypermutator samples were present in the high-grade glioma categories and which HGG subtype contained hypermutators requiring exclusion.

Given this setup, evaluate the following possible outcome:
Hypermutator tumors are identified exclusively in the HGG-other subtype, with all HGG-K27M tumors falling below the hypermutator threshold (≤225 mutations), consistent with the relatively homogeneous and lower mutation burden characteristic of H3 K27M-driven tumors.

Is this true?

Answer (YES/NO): YES